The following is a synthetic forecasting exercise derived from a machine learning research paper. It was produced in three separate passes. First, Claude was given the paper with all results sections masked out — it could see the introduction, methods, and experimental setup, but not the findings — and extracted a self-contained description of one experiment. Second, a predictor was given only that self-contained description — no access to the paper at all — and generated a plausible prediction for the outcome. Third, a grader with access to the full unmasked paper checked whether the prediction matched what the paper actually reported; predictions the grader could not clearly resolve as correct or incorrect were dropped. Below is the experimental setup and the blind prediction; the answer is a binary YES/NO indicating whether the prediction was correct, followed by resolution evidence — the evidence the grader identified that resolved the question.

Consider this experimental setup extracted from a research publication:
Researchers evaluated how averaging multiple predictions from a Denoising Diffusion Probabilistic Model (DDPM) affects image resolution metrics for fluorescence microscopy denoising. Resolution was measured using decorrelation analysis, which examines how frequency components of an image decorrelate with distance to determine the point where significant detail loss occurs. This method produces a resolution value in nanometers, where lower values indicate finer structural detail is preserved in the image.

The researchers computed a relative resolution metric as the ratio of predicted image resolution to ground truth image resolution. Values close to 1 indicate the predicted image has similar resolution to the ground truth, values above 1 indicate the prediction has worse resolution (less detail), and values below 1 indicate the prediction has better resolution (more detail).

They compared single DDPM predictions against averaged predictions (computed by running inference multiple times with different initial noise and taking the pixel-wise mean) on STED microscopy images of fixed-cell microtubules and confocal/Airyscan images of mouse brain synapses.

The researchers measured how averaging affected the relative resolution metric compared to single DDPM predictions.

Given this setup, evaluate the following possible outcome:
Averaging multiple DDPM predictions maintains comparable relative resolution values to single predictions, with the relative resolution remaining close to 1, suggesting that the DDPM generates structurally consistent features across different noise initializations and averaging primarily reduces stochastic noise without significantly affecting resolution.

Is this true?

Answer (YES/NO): NO